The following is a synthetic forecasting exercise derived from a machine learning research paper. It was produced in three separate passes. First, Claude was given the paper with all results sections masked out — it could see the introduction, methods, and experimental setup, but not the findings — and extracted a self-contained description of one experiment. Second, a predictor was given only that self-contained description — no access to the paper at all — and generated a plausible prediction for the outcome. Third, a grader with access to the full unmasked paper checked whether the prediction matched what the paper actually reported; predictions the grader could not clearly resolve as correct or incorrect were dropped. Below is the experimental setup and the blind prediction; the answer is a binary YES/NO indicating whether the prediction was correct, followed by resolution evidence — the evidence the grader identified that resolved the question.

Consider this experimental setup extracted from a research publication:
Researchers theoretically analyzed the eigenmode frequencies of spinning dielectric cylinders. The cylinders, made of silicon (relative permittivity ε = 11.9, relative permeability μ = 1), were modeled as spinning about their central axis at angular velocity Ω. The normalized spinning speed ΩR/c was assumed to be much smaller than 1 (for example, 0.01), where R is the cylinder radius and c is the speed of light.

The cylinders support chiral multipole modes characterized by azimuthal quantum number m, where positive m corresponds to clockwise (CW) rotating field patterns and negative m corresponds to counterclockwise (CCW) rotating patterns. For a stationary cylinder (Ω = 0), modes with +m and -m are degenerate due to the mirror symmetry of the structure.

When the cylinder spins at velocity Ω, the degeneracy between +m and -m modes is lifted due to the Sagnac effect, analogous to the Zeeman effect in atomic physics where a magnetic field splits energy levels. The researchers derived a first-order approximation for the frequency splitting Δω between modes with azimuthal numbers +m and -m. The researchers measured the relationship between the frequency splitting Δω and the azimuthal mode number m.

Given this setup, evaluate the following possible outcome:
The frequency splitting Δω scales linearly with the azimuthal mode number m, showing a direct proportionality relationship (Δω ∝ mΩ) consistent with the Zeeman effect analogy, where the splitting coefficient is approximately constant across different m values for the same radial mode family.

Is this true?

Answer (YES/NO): YES